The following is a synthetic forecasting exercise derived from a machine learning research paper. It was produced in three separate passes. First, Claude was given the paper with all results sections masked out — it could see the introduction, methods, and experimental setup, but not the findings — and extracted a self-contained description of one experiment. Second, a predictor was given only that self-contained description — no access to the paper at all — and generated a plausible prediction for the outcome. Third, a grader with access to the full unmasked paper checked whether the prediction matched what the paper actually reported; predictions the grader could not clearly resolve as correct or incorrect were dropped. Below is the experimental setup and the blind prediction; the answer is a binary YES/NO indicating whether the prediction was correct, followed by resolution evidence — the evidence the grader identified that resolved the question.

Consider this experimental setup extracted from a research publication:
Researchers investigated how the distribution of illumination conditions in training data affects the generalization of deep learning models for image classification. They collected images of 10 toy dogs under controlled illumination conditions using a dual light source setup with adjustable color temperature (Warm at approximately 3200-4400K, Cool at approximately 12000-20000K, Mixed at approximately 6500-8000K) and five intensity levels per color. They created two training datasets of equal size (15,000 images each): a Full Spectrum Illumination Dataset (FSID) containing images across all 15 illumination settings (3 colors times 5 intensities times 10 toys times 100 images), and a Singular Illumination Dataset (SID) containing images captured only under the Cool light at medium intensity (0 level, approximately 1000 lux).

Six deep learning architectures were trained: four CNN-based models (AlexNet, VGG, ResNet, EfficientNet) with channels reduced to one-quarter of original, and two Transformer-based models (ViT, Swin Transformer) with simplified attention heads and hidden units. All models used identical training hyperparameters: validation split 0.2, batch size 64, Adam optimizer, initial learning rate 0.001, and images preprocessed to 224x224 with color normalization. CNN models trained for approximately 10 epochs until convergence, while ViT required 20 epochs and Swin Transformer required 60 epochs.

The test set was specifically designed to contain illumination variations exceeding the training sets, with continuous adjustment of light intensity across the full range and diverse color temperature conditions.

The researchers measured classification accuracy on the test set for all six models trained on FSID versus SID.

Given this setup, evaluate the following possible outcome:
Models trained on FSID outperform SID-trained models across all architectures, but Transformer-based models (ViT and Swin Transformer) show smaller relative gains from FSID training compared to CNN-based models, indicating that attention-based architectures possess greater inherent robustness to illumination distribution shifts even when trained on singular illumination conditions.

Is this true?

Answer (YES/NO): NO